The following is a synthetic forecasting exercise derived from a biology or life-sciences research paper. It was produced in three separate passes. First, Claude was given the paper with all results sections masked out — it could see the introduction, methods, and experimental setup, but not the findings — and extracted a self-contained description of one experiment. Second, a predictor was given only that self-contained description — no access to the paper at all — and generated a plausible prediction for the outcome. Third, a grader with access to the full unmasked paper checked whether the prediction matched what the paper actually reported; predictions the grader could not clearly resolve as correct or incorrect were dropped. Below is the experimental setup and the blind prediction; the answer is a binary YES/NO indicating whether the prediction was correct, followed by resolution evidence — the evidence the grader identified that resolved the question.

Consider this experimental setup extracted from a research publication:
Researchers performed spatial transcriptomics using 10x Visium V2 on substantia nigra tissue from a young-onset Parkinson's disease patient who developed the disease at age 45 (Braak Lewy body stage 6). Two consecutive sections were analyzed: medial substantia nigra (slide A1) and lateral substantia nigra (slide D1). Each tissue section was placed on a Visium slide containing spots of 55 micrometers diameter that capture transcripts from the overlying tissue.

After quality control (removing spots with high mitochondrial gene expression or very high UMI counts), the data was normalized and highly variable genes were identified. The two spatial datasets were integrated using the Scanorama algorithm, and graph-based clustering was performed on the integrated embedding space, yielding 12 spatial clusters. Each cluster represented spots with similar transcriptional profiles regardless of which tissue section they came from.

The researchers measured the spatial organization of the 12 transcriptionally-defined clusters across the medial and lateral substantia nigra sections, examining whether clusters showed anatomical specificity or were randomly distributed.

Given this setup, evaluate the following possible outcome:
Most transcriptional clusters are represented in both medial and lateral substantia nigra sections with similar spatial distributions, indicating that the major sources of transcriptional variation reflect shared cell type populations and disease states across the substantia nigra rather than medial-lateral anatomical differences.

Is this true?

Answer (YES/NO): NO